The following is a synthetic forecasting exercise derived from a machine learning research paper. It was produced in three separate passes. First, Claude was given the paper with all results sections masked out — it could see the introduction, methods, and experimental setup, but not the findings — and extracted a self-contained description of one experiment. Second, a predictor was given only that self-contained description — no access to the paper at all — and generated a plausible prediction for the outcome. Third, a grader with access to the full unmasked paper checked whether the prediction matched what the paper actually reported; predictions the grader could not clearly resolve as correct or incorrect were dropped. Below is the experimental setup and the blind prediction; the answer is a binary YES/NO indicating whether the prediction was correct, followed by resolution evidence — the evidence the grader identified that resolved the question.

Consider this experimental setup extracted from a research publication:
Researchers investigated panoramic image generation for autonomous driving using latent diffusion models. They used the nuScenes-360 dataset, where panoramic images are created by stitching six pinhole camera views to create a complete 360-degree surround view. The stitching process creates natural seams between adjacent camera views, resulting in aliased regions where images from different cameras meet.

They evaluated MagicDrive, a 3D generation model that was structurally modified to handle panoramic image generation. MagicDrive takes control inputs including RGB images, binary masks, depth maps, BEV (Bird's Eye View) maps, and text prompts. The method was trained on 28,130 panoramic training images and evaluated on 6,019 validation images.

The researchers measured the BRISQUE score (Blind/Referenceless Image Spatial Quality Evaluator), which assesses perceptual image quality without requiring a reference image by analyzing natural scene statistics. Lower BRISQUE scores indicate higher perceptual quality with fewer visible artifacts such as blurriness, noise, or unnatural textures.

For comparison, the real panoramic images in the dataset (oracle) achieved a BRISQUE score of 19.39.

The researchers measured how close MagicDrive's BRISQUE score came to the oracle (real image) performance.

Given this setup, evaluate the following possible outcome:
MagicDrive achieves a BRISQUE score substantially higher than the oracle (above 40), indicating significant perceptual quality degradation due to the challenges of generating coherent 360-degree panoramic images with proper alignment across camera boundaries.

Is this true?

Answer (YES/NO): NO